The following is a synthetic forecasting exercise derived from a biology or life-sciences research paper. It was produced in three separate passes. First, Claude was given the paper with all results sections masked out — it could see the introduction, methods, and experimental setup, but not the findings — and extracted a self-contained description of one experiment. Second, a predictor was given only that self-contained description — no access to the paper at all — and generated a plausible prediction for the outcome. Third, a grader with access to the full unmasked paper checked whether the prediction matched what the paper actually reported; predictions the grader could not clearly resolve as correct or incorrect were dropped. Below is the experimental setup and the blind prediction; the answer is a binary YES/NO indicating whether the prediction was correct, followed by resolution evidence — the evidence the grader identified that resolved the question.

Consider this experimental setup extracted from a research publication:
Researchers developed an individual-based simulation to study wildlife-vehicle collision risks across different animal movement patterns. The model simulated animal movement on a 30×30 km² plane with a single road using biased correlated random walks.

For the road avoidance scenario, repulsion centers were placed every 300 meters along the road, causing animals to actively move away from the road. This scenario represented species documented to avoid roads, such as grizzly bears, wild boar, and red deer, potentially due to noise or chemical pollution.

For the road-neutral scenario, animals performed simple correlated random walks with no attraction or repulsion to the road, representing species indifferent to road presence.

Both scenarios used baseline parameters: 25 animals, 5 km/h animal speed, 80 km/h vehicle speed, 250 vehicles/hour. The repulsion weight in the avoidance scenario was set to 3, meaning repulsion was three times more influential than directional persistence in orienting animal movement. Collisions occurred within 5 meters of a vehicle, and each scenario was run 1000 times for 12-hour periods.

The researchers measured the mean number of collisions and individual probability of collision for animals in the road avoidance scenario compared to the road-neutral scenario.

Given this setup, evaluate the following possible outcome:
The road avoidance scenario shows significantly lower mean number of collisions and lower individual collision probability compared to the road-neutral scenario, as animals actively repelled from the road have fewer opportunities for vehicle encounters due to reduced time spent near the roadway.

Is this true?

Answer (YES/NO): YES